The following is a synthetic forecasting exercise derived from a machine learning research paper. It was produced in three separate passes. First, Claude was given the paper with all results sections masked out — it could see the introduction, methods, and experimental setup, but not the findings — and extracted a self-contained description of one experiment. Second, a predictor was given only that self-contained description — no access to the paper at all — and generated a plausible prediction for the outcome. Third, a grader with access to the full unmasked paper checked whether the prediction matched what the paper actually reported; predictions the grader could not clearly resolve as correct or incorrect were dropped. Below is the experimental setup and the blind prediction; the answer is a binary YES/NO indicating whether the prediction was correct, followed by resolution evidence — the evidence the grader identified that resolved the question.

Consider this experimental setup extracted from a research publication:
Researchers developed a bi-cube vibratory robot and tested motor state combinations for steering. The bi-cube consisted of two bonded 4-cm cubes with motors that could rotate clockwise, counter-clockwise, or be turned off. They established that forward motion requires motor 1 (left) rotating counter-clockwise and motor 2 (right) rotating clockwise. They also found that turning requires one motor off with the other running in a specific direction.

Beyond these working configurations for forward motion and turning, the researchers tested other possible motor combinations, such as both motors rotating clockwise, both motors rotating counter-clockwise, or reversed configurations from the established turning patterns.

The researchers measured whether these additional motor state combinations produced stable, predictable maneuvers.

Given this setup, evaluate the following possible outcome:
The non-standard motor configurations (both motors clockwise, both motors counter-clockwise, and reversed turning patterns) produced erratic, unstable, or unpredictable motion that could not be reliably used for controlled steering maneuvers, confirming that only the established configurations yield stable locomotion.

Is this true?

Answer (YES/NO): YES